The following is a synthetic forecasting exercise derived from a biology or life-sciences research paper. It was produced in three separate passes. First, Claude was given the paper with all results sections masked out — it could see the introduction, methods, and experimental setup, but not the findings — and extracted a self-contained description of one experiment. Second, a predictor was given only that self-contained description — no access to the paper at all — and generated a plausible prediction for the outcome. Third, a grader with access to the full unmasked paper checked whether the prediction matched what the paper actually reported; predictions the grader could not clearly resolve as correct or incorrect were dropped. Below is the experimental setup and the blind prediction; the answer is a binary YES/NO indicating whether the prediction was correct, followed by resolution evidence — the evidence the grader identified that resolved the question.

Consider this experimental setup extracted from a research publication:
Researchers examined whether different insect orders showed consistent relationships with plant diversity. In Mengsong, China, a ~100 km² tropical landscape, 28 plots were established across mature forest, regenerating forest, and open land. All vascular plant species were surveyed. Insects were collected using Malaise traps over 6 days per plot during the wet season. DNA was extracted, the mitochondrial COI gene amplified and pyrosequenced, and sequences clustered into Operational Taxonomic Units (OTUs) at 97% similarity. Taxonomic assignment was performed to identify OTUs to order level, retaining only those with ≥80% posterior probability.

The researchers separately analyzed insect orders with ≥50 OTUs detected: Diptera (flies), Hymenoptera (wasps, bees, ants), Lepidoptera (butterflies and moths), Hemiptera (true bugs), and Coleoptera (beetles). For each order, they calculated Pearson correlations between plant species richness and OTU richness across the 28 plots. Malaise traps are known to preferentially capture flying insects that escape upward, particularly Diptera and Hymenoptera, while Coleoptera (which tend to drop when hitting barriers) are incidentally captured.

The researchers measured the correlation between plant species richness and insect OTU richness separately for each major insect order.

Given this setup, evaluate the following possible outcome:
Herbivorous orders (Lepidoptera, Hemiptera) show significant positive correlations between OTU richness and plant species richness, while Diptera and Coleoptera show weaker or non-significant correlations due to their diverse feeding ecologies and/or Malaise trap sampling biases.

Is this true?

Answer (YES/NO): NO